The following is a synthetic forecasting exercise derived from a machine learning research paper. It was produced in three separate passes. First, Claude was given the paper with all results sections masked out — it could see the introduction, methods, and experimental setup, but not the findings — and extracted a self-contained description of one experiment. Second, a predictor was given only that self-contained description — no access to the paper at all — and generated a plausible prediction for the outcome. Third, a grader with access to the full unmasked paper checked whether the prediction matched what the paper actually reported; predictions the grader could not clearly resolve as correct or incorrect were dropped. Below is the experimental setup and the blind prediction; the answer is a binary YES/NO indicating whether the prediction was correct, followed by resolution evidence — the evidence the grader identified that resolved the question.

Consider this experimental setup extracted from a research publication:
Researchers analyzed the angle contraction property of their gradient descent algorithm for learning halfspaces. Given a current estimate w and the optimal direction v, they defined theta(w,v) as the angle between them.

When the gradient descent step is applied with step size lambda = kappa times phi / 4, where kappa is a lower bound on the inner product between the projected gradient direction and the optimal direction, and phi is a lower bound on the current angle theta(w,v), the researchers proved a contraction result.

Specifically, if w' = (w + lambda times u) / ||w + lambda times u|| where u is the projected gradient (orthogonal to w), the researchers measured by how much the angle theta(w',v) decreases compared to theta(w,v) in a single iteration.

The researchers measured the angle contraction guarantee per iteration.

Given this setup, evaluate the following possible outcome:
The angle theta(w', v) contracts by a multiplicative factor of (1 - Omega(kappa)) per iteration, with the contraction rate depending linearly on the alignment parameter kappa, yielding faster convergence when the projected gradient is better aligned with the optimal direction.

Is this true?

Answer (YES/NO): NO